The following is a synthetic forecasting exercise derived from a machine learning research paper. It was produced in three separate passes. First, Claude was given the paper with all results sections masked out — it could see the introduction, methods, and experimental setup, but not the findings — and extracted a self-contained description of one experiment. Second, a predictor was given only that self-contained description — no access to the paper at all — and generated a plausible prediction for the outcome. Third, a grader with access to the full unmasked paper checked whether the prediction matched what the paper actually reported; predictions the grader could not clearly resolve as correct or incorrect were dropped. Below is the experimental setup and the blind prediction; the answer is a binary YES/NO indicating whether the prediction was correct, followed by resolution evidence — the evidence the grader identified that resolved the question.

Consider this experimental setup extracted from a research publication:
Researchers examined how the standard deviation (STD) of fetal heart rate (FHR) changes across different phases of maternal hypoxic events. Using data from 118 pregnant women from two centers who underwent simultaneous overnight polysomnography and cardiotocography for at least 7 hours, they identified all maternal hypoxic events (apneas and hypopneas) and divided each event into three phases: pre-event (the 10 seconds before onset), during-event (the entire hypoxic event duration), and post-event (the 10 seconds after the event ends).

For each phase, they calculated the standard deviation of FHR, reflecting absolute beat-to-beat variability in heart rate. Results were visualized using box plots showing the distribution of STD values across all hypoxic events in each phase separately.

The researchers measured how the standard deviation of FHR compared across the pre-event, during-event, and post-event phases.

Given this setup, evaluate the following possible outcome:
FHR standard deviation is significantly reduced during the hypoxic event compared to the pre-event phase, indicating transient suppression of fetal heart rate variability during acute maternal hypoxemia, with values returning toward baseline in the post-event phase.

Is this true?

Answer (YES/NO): NO